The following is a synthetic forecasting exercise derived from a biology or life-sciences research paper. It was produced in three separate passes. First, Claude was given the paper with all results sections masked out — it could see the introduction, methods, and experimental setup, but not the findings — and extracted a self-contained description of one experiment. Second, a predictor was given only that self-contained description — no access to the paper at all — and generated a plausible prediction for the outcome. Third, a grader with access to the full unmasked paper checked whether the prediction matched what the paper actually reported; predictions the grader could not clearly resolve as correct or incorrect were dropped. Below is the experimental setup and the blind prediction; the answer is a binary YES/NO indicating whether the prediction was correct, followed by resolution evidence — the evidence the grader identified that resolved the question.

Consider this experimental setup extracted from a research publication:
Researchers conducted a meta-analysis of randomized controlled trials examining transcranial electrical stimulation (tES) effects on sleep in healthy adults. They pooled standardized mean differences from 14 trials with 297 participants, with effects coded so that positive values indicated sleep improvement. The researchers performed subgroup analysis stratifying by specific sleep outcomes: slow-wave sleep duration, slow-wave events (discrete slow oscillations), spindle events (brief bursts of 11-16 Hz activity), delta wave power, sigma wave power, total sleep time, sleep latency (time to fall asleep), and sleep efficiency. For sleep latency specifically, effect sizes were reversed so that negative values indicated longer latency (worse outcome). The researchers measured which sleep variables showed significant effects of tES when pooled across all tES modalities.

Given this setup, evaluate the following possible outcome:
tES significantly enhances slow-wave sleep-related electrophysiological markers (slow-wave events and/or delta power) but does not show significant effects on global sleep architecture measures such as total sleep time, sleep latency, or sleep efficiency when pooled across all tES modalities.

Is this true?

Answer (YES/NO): NO